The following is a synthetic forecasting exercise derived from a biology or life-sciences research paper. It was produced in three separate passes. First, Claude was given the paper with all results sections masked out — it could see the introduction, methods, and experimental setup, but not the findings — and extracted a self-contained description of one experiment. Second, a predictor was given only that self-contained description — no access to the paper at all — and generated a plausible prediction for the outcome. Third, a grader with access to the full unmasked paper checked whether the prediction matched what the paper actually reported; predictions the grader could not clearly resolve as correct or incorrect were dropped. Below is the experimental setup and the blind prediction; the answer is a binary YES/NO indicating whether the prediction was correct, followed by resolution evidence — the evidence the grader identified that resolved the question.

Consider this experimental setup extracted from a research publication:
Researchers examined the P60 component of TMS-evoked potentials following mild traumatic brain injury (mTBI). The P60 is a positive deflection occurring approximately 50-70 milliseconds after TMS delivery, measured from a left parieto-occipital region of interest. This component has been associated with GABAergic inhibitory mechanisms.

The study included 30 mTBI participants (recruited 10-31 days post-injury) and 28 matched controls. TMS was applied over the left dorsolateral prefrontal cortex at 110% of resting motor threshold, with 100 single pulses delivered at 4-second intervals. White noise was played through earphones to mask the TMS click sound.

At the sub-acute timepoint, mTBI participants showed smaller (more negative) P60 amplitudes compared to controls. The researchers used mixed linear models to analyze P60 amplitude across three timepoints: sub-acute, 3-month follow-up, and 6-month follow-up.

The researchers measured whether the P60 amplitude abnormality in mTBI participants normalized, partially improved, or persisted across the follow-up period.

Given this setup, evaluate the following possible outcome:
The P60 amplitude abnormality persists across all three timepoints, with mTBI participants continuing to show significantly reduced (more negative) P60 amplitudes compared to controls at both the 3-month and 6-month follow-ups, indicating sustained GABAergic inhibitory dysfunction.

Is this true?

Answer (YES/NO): NO